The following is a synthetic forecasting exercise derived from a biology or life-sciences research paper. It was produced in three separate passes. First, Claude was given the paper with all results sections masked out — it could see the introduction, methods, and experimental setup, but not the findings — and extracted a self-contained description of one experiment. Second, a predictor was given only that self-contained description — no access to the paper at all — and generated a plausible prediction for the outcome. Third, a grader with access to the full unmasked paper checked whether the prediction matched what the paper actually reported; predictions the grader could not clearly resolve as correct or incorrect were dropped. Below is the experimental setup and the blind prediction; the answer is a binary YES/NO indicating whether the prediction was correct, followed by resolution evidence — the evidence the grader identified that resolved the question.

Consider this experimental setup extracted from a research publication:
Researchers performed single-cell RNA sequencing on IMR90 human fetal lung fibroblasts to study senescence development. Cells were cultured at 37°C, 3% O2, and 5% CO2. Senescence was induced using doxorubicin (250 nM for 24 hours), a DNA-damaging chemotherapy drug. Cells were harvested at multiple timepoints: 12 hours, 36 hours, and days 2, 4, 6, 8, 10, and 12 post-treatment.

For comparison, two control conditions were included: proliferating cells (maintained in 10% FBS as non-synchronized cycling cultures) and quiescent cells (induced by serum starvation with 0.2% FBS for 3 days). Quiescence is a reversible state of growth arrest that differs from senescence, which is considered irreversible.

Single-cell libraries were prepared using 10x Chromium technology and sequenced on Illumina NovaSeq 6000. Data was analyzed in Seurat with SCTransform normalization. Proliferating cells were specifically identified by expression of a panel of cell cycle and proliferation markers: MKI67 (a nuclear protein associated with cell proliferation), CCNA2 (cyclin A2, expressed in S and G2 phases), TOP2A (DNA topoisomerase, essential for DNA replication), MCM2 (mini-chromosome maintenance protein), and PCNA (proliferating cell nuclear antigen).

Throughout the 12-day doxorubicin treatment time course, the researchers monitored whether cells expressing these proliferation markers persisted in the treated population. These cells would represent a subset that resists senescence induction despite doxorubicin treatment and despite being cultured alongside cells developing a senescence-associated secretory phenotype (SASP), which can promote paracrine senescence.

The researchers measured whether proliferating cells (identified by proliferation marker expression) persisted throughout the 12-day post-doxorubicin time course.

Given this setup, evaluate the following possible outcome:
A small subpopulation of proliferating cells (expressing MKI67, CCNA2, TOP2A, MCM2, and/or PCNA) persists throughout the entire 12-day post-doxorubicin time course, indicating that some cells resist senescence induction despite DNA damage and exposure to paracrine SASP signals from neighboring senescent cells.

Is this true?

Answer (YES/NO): YES